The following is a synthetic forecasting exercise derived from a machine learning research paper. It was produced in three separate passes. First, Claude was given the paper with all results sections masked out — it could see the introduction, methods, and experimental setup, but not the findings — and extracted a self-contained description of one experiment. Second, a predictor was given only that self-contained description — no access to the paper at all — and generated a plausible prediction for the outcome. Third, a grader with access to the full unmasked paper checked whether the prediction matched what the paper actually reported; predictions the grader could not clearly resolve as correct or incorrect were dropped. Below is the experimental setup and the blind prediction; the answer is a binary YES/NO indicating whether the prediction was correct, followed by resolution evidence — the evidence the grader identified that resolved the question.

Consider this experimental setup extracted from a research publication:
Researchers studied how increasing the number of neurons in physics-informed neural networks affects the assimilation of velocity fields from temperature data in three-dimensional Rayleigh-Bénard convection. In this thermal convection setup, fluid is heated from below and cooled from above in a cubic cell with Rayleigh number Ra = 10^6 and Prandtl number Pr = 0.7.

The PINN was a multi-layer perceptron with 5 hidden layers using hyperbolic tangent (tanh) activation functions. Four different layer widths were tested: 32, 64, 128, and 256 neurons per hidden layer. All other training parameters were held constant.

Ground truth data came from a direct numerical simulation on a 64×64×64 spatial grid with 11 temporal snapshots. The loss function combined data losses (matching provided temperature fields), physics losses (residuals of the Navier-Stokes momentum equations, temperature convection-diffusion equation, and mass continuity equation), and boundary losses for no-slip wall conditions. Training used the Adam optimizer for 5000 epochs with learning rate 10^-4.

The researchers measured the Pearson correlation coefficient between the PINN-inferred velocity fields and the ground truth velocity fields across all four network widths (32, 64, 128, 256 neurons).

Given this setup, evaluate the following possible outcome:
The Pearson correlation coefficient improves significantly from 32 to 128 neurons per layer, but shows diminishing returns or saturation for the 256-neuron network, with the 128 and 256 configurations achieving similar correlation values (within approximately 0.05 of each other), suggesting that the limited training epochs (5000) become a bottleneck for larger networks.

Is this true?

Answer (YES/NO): NO